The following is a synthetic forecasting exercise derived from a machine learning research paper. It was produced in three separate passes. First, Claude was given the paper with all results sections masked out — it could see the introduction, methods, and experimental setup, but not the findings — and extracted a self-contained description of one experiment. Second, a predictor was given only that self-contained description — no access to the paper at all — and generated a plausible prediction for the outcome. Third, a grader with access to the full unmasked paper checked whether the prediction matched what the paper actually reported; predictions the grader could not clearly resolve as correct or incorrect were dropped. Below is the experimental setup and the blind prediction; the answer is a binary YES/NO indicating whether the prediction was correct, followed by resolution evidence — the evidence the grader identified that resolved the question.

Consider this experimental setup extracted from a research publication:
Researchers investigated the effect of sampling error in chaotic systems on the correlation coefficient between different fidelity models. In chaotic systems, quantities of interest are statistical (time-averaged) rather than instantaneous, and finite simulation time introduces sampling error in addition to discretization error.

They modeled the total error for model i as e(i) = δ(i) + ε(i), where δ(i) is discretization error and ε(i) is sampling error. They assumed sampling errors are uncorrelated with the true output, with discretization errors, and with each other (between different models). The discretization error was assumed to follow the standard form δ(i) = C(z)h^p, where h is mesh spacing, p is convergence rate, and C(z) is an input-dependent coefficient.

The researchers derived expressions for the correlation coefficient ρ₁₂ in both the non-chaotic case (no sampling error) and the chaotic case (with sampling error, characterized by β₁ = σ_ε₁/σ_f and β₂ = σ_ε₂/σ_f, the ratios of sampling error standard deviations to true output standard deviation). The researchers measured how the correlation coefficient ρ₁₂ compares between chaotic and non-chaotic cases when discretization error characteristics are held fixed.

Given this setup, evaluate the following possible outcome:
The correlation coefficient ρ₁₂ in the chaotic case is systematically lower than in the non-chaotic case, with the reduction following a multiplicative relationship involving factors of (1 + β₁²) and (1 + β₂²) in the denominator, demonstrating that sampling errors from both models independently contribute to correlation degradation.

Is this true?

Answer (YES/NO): NO